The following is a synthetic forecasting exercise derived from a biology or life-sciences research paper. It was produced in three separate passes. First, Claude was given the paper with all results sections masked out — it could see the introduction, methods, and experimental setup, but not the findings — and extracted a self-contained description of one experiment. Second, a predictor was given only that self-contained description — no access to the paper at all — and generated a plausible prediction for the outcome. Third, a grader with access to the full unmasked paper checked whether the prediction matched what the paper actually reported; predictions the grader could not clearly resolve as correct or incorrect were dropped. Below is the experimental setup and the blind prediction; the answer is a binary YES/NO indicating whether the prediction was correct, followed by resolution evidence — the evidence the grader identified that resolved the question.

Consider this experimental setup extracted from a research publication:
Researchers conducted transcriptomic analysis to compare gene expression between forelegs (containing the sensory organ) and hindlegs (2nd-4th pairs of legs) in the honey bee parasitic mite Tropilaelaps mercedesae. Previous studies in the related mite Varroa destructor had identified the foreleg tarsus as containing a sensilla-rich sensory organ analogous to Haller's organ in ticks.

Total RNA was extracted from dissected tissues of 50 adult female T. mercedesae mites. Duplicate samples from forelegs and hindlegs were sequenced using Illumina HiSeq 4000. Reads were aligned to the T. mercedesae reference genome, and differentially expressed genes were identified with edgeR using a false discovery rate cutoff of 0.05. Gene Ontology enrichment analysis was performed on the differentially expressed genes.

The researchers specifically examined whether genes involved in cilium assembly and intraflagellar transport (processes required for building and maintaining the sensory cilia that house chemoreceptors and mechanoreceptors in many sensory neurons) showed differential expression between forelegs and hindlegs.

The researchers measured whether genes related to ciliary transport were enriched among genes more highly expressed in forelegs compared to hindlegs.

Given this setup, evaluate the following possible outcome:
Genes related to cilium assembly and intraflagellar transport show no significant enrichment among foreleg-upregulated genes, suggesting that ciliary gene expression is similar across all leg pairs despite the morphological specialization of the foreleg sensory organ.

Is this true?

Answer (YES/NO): NO